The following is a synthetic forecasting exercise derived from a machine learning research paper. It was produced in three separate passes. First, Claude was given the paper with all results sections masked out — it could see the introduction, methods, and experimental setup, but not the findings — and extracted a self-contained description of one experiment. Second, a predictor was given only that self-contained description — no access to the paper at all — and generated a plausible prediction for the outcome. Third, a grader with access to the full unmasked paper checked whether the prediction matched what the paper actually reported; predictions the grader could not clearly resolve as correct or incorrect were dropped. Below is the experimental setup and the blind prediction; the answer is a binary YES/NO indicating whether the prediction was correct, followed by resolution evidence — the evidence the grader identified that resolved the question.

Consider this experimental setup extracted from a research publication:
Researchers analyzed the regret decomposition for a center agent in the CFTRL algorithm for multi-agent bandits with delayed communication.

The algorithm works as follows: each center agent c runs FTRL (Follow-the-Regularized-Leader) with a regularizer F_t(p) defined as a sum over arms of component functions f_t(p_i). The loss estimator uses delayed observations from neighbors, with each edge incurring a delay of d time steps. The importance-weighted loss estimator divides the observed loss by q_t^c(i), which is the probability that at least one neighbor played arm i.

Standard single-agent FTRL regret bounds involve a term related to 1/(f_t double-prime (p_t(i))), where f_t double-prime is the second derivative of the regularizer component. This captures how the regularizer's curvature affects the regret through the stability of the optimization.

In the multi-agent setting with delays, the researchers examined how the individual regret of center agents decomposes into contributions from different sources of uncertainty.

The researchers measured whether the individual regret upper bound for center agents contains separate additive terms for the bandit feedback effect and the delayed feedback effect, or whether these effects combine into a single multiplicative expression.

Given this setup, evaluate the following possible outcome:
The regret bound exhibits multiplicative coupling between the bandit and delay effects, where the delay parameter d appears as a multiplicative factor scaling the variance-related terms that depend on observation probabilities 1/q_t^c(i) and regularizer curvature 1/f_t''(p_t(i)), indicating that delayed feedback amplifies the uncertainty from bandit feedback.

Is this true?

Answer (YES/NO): NO